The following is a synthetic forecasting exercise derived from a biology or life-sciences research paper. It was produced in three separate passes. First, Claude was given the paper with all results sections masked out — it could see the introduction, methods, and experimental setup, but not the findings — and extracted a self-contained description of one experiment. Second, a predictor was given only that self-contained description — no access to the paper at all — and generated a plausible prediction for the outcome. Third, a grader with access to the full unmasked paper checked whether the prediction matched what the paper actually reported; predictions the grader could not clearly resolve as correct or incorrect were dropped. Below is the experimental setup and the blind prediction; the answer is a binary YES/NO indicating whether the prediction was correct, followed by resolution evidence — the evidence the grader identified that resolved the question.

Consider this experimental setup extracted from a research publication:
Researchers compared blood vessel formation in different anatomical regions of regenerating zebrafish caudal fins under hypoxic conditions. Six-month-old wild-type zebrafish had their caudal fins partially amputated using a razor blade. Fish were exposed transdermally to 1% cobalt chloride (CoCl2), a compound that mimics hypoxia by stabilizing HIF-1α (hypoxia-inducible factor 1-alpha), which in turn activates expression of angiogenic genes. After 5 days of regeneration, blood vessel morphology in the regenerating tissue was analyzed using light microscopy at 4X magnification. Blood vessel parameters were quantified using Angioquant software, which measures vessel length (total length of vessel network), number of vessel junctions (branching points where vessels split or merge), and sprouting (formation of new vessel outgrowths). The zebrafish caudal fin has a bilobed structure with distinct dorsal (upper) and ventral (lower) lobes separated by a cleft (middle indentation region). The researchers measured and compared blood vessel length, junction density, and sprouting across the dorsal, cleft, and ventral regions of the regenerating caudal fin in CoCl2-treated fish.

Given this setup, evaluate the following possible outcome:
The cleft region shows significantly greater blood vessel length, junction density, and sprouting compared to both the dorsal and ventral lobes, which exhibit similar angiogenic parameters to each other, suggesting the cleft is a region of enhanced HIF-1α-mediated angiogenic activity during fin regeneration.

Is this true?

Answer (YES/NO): NO